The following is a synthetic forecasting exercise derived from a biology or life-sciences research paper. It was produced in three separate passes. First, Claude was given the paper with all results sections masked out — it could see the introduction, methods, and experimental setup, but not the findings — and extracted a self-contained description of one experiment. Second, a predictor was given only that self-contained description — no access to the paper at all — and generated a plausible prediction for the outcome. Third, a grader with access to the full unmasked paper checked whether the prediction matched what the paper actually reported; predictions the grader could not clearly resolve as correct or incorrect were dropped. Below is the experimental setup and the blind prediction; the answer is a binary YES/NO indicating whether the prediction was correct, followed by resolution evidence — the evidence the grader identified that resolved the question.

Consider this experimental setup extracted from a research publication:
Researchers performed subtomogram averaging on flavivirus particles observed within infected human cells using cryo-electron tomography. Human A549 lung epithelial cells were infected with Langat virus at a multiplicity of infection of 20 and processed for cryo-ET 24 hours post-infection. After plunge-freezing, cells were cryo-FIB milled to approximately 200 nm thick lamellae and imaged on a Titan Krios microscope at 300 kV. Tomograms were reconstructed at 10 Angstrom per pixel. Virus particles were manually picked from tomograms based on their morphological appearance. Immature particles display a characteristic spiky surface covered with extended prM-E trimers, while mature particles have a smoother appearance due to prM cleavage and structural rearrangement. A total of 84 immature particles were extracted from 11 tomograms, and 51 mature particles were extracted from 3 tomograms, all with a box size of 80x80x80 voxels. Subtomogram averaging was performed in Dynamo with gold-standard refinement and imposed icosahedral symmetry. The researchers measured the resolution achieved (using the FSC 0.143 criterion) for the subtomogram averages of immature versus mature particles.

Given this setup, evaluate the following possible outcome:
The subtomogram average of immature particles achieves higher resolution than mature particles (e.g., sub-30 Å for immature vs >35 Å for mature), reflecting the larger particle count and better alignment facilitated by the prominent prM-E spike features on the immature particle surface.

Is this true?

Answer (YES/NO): NO